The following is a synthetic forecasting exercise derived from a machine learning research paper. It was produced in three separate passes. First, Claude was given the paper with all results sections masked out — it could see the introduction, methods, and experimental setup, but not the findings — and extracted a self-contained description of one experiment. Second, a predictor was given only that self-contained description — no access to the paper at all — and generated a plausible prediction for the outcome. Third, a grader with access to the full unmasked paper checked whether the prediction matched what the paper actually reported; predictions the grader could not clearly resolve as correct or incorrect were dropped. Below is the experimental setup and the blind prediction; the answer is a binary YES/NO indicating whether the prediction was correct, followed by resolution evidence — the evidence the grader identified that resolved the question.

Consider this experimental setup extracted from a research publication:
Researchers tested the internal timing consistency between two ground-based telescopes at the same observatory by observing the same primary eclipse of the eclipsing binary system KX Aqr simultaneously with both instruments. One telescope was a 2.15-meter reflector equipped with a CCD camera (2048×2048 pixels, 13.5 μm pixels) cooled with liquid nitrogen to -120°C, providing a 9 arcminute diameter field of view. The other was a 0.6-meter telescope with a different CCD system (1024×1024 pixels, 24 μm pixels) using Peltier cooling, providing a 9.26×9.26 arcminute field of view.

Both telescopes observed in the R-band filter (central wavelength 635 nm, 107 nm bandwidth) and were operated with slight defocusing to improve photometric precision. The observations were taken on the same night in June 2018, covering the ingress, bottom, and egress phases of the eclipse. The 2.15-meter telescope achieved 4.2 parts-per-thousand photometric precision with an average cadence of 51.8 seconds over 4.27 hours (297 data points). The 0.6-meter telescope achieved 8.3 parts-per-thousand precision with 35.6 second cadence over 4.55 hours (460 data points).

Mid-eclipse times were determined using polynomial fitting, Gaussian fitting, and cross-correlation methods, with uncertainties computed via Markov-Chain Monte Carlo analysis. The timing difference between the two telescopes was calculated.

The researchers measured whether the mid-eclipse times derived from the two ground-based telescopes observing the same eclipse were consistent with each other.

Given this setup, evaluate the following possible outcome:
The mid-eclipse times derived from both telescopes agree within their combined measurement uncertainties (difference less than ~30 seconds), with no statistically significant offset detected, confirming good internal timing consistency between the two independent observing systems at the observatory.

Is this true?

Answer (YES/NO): YES